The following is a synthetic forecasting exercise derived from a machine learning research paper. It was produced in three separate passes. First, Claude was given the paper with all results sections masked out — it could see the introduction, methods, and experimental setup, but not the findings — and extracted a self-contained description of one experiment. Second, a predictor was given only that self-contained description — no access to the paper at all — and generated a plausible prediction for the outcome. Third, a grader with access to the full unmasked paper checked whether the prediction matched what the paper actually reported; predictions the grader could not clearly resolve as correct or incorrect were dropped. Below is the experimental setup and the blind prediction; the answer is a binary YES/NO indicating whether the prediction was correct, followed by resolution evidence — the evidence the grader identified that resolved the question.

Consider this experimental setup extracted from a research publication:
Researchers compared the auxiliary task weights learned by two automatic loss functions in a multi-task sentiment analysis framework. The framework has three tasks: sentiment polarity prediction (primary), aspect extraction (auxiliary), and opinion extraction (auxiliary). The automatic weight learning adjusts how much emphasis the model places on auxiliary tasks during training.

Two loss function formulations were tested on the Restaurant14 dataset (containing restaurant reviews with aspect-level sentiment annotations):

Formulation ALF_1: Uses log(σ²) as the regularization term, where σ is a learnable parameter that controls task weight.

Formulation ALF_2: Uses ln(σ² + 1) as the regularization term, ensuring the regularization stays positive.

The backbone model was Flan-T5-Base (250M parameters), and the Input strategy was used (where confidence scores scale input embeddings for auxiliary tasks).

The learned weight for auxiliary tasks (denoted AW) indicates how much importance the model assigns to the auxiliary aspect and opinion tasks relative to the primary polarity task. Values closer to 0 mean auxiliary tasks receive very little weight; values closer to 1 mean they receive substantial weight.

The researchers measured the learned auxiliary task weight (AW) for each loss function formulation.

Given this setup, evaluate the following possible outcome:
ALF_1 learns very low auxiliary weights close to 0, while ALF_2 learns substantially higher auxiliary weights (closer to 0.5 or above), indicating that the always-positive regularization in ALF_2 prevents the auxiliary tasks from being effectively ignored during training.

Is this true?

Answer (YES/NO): NO